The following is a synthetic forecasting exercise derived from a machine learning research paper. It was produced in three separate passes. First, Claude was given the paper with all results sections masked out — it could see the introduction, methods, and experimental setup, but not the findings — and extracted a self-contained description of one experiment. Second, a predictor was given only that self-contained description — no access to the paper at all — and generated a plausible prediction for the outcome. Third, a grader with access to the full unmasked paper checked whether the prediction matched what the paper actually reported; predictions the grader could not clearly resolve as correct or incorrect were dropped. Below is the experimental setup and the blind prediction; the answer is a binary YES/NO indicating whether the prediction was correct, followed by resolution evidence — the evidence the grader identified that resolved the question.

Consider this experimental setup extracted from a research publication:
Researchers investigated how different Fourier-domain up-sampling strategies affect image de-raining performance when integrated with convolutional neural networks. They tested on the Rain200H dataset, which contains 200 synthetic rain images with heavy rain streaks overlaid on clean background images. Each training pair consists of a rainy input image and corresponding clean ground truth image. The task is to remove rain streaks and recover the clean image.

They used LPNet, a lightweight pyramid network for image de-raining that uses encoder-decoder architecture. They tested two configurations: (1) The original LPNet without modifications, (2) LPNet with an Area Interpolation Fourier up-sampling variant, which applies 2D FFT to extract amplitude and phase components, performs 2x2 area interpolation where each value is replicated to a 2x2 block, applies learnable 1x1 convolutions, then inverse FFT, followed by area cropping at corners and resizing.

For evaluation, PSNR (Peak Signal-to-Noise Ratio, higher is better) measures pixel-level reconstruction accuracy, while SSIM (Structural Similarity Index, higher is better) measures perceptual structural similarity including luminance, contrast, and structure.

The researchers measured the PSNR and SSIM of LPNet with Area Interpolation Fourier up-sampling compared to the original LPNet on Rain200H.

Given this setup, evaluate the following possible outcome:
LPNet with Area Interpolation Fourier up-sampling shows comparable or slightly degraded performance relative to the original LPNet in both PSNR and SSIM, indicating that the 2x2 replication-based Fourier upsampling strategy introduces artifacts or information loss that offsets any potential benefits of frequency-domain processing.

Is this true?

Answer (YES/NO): NO